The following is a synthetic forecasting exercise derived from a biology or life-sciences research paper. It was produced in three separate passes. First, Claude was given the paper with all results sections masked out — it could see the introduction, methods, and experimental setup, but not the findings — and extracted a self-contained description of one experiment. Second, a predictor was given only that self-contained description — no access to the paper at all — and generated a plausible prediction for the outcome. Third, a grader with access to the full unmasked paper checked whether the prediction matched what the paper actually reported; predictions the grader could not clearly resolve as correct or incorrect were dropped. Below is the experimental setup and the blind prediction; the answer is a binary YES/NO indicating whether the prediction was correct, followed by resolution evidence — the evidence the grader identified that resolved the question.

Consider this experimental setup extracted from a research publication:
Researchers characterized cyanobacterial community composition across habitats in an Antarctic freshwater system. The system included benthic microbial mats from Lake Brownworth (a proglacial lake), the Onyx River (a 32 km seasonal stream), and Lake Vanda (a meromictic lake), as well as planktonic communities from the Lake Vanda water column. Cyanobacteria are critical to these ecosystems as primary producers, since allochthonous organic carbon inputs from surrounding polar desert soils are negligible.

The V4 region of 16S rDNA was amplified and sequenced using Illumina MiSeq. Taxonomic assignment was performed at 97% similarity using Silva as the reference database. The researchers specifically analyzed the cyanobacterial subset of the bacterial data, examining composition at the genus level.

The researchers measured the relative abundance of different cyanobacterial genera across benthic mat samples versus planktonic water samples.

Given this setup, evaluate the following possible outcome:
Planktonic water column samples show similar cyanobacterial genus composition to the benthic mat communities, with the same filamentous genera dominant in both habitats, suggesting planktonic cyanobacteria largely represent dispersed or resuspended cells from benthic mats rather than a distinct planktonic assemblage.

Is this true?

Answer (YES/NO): NO